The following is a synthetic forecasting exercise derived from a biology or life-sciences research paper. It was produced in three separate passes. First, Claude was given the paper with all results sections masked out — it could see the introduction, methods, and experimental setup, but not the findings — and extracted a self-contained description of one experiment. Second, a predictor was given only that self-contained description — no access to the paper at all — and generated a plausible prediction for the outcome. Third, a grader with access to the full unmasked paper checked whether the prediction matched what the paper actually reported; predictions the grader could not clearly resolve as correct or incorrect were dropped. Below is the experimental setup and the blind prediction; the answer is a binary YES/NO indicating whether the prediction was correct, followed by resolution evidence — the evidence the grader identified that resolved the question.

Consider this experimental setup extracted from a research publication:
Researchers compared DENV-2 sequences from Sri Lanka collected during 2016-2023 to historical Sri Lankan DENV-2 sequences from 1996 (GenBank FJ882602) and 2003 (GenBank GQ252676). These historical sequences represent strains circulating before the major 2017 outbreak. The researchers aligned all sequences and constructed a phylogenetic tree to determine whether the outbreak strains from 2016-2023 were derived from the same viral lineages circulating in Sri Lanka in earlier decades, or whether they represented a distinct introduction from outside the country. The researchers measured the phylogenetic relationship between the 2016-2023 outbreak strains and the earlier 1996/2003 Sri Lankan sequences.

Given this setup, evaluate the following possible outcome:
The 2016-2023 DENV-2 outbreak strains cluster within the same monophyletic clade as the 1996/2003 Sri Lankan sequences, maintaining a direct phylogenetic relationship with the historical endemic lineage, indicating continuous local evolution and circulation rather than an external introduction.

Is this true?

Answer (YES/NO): NO